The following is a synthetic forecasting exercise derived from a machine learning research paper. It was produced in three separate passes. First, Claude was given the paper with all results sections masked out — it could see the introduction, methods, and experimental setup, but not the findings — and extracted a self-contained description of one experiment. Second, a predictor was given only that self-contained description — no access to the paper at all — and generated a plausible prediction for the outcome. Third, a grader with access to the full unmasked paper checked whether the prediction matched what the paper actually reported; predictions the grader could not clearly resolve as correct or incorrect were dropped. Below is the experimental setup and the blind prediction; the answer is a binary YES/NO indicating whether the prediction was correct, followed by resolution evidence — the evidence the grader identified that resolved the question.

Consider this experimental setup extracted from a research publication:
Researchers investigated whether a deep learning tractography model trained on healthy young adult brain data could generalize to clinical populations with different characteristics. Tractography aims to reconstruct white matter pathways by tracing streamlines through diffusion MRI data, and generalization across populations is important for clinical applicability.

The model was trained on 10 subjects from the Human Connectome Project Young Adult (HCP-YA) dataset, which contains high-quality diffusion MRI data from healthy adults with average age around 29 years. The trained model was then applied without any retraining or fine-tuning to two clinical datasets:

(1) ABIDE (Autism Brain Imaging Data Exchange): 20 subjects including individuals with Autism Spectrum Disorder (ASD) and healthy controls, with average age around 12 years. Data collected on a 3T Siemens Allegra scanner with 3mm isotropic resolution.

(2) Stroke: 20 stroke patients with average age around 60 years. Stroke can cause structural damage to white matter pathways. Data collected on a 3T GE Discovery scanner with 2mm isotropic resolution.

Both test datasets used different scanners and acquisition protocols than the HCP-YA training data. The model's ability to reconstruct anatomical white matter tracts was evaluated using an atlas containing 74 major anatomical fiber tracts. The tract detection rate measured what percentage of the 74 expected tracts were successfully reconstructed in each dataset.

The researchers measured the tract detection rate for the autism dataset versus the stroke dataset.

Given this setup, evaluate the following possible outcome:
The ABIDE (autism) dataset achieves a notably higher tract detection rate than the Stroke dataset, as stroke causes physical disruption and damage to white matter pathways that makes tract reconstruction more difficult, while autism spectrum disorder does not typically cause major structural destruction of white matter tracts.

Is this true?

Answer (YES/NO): YES